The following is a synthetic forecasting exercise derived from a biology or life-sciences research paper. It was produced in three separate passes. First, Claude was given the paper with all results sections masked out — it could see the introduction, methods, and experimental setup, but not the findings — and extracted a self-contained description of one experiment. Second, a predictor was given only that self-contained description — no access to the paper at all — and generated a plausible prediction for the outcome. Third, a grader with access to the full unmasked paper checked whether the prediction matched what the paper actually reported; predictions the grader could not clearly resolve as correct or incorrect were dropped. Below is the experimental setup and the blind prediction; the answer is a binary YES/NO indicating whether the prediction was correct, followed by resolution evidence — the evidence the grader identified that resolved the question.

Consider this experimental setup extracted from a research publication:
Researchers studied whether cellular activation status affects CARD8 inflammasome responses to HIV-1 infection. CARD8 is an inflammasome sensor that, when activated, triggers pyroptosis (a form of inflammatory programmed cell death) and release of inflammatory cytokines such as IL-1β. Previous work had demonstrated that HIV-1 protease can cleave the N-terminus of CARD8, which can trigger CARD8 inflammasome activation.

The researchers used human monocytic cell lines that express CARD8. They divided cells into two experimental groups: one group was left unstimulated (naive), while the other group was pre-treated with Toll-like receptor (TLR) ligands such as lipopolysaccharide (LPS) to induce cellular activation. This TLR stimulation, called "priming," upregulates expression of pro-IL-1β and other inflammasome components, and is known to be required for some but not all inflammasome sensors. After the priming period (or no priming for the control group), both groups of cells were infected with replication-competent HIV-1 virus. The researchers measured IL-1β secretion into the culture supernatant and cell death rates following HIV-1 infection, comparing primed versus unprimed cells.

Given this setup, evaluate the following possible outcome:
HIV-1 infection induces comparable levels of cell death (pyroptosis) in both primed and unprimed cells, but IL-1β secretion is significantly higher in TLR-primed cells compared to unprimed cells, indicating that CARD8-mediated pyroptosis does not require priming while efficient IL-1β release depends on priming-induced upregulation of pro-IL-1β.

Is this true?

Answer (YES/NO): NO